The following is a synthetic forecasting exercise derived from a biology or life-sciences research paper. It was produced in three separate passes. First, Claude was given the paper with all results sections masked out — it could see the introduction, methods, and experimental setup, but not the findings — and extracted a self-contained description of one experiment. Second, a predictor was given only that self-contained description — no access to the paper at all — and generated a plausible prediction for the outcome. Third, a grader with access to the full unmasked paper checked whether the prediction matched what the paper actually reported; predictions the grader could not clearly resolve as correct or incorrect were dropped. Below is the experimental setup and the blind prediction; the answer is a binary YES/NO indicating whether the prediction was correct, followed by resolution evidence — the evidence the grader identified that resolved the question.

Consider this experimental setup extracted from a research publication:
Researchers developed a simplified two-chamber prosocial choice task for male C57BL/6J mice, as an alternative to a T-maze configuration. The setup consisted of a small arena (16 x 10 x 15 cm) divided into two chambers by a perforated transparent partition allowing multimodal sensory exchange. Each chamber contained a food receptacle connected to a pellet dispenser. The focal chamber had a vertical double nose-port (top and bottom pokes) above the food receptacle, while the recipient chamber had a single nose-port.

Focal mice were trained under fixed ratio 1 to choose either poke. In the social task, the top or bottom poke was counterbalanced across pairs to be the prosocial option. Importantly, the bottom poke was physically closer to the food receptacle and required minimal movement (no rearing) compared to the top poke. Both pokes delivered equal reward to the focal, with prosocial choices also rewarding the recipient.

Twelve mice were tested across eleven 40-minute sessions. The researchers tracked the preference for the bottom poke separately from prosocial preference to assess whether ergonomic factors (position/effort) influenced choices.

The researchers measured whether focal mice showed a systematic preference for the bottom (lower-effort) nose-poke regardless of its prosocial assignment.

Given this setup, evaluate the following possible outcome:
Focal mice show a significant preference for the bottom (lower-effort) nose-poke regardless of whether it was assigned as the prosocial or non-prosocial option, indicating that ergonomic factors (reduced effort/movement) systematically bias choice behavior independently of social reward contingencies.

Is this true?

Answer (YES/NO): YES